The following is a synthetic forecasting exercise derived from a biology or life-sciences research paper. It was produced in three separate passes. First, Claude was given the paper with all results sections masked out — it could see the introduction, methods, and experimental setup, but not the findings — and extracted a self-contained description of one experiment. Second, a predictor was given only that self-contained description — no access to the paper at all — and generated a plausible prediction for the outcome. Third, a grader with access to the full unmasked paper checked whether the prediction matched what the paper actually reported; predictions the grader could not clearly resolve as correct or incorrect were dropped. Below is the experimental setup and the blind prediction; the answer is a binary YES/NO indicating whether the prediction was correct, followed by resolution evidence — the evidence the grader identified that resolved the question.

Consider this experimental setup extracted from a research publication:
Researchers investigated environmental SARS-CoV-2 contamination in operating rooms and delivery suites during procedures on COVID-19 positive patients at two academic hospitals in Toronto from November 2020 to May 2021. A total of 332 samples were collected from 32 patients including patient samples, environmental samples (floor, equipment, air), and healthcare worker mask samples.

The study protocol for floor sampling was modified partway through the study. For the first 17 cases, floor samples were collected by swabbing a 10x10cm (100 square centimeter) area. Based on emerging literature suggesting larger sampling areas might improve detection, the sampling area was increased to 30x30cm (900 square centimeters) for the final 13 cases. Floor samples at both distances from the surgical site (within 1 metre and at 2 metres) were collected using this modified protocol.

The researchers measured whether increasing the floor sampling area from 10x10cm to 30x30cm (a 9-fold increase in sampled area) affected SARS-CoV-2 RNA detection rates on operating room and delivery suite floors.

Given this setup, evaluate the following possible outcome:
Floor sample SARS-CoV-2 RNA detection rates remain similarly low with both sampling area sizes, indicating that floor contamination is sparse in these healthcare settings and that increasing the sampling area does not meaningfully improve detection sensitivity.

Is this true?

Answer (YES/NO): NO